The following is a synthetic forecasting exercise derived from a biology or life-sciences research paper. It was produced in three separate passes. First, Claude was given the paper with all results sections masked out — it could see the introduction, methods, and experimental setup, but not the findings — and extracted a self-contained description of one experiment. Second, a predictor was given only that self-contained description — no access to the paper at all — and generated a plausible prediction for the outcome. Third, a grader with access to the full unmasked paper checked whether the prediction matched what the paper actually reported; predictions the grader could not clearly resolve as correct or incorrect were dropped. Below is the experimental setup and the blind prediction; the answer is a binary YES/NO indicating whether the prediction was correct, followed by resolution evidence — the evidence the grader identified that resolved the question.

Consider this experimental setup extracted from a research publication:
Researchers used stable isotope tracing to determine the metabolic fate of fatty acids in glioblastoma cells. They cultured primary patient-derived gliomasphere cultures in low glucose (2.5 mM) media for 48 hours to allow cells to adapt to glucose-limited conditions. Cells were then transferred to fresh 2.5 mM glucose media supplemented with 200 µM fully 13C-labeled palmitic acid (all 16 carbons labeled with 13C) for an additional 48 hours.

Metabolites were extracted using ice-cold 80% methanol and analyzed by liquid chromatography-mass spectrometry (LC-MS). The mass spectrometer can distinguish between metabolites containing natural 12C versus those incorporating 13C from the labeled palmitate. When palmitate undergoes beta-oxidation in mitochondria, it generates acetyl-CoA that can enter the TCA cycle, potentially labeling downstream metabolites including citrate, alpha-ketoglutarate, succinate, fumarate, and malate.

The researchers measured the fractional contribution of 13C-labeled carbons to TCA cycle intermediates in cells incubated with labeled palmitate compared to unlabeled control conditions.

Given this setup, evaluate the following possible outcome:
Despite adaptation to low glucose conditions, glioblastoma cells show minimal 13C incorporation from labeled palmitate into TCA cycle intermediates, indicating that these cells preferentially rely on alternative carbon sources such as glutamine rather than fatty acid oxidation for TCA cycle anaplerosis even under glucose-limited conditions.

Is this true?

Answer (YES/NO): NO